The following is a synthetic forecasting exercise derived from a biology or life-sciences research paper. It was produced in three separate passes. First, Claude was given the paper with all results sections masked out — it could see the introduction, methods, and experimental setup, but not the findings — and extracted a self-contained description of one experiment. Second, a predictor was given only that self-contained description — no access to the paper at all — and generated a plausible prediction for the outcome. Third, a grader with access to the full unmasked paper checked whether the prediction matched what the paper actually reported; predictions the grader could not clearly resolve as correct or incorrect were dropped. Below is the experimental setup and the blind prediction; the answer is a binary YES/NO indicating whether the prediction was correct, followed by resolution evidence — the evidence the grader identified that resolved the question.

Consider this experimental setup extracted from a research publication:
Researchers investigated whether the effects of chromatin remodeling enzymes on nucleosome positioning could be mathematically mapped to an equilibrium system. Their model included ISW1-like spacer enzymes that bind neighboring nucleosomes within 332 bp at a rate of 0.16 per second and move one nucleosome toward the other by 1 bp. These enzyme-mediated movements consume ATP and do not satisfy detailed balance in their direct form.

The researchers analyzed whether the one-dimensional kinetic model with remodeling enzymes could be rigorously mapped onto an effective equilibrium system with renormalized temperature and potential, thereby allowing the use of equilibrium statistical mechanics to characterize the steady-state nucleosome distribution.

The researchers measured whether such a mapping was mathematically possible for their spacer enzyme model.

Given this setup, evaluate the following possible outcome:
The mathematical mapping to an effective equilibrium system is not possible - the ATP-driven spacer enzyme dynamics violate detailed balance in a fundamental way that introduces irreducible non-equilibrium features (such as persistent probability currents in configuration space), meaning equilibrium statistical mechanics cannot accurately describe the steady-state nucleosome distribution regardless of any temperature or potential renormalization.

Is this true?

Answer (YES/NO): NO